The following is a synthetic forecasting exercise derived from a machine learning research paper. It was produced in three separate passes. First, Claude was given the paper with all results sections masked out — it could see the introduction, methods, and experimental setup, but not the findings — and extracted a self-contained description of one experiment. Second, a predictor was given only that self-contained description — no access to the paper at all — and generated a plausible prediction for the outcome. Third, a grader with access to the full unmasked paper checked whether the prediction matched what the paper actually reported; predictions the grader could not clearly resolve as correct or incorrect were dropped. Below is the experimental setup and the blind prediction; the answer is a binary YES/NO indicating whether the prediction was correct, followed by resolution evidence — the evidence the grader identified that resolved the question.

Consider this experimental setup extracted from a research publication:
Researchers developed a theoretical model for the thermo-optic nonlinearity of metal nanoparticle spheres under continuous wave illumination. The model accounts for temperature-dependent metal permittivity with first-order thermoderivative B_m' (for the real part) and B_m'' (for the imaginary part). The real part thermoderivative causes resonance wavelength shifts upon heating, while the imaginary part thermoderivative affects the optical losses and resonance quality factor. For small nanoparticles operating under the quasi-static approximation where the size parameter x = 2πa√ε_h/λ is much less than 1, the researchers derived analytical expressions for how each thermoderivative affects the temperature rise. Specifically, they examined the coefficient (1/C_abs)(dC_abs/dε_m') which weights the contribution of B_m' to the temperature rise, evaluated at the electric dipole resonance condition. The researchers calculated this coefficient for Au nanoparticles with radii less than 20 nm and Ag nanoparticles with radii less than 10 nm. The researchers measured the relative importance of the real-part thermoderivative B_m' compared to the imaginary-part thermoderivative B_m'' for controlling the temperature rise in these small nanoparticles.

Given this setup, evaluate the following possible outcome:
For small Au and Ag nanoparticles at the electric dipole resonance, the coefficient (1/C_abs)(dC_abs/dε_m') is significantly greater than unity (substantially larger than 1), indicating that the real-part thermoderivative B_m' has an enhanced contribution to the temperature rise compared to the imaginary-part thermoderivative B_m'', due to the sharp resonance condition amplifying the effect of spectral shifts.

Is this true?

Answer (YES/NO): NO